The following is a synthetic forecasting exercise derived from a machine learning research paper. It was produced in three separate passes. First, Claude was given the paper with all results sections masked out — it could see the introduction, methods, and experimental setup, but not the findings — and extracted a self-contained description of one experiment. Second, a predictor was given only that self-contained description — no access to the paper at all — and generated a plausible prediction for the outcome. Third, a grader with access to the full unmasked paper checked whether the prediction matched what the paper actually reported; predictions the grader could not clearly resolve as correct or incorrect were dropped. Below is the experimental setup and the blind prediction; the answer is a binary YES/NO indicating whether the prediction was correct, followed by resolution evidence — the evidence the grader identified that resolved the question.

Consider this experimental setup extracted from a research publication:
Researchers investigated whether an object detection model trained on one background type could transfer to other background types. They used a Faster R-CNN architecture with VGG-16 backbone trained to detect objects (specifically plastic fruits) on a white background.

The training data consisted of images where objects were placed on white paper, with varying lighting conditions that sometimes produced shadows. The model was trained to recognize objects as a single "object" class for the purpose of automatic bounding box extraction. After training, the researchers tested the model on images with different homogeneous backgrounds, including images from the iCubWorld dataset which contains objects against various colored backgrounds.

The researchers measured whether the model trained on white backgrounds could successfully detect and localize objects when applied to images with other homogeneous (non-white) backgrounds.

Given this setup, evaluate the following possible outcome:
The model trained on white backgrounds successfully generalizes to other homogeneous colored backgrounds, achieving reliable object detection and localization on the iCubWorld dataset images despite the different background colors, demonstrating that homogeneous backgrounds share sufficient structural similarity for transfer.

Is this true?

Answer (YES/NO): NO